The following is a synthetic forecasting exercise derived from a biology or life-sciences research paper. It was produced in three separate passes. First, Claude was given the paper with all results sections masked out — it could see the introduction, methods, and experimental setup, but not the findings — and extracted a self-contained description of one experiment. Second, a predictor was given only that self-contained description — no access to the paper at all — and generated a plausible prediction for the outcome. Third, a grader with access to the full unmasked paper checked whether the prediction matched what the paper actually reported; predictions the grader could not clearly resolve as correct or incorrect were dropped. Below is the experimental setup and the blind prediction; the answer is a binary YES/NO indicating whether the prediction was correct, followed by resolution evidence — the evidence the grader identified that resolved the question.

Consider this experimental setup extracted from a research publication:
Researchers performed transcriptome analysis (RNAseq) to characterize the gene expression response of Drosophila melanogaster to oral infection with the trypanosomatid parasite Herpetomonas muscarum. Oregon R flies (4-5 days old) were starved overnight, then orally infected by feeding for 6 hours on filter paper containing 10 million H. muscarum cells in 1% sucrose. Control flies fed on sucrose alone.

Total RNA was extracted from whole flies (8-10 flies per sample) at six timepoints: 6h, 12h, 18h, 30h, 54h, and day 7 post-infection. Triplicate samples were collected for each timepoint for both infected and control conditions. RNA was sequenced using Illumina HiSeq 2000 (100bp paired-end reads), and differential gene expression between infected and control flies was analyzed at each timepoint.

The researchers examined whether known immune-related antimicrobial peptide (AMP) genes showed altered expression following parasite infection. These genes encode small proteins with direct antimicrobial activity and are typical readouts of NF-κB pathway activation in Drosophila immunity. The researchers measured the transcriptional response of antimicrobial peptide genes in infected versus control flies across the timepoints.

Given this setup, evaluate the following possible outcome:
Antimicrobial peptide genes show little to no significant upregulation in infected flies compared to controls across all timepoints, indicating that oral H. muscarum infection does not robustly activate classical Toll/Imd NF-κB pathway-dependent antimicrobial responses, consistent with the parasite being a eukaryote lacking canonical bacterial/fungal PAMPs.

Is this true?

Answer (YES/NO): NO